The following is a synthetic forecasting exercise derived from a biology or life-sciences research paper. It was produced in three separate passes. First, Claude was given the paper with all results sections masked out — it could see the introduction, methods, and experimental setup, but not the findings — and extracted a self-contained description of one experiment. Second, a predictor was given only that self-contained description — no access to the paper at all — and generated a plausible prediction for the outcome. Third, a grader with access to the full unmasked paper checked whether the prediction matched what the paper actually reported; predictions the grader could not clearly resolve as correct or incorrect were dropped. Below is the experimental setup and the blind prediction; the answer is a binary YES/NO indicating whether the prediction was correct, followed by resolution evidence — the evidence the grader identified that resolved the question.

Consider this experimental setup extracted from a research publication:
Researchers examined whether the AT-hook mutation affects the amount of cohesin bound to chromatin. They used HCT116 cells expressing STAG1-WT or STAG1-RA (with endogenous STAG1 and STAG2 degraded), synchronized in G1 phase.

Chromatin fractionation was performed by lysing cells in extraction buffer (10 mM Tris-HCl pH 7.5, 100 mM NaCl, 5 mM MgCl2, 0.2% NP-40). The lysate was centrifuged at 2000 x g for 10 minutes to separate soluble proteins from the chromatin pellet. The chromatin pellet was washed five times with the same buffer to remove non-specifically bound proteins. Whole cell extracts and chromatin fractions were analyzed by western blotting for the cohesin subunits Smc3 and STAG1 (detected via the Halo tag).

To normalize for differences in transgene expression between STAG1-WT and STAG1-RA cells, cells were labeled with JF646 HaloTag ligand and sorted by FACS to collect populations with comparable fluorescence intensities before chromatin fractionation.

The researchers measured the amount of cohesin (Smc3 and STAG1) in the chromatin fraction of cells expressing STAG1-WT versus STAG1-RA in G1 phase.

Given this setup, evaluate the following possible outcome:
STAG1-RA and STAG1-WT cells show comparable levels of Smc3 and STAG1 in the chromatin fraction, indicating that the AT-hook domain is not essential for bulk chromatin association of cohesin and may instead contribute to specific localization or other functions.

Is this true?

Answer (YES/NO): YES